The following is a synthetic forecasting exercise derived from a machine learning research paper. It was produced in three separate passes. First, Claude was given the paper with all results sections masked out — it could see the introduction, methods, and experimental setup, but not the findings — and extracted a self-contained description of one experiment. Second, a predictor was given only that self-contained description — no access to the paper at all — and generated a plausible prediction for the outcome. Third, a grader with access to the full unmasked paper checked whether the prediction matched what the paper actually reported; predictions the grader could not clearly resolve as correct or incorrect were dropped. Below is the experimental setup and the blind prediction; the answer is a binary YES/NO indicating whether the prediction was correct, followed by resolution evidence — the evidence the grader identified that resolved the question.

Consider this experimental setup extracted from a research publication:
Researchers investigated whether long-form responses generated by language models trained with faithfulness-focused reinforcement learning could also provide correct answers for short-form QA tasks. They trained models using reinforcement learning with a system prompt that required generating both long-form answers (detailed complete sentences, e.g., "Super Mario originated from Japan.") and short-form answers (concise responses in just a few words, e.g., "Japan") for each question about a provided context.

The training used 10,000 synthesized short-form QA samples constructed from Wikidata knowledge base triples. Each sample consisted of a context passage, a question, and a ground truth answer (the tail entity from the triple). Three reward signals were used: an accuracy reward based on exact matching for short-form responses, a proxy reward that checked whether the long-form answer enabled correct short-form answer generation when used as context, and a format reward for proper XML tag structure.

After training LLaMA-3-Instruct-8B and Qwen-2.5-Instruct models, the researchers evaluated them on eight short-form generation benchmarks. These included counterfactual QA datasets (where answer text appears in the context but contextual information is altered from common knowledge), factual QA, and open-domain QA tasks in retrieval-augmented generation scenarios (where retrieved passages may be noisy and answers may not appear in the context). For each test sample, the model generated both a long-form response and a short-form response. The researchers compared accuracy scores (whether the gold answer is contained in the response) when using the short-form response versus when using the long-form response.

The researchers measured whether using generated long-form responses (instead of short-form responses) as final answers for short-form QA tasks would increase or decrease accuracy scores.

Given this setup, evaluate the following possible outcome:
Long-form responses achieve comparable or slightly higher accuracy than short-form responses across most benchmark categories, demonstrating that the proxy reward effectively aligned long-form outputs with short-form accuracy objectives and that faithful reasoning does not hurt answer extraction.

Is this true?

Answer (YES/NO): NO